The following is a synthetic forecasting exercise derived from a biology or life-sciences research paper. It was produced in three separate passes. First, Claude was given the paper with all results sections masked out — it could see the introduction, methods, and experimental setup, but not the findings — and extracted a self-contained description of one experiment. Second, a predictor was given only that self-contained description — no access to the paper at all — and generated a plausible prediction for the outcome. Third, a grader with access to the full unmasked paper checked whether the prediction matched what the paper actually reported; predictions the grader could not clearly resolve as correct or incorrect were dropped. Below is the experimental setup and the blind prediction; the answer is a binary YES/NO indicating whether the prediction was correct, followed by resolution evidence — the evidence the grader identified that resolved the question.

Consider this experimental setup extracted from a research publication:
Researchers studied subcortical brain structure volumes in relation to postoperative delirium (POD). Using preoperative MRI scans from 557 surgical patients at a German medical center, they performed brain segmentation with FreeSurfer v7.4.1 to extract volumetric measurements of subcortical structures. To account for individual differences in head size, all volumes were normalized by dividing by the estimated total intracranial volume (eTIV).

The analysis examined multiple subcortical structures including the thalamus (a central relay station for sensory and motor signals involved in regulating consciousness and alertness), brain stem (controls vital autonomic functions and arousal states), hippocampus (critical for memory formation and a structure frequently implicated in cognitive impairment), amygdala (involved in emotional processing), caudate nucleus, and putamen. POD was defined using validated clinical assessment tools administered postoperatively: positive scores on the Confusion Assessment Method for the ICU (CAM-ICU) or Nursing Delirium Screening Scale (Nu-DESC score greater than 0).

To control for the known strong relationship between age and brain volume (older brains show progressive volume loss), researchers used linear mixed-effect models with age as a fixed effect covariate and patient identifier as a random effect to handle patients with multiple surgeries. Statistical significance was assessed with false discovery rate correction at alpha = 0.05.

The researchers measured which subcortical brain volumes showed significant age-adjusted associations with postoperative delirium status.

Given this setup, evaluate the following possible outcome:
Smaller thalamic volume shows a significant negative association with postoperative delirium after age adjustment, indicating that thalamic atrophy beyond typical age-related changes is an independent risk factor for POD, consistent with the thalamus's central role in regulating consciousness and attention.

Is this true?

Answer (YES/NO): NO